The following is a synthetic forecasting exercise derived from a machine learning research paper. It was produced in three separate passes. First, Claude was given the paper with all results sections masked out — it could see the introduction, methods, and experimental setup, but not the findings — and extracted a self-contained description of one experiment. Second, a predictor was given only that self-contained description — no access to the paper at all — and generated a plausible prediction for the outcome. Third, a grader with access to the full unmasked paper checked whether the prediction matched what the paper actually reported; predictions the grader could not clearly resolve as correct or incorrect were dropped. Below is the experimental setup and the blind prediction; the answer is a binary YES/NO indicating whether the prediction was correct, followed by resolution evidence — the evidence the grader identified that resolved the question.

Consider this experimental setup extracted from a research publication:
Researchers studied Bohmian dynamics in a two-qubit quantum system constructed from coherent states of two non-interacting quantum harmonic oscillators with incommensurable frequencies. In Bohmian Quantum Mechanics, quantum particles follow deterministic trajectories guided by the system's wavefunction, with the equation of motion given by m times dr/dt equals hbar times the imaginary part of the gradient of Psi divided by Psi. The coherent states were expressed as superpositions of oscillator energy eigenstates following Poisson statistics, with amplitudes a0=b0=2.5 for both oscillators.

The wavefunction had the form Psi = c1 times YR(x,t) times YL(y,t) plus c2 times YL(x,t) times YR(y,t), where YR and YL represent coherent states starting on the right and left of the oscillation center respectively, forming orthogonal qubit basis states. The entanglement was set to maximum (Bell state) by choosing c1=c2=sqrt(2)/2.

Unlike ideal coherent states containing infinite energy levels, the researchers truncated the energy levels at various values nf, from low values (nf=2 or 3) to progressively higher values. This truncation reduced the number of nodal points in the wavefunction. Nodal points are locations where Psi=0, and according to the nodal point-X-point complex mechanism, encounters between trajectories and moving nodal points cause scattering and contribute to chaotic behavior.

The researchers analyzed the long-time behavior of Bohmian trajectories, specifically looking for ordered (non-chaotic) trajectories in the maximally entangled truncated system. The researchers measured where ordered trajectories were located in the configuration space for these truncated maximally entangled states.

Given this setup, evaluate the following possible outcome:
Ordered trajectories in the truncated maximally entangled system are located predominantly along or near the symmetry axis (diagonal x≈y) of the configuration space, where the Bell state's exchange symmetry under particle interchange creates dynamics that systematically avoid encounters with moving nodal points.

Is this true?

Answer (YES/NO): NO